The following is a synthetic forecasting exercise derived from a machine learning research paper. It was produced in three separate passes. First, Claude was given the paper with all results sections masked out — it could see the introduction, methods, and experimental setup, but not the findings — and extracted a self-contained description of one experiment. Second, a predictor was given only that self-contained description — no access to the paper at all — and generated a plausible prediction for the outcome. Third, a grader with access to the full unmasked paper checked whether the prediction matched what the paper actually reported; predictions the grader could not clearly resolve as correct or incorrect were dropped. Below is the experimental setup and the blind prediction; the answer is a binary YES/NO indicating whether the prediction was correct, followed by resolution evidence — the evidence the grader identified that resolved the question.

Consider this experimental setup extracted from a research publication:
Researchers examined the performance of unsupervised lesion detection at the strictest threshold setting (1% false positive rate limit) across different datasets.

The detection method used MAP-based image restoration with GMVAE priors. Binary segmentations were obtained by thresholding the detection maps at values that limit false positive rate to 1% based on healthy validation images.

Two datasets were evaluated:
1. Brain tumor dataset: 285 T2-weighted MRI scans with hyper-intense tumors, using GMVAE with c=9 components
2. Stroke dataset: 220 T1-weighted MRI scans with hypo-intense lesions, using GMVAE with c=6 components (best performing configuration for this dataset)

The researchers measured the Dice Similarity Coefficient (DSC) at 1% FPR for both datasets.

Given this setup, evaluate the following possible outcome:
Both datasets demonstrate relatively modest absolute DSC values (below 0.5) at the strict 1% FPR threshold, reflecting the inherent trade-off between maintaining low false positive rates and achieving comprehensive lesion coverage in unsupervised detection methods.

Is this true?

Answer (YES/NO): YES